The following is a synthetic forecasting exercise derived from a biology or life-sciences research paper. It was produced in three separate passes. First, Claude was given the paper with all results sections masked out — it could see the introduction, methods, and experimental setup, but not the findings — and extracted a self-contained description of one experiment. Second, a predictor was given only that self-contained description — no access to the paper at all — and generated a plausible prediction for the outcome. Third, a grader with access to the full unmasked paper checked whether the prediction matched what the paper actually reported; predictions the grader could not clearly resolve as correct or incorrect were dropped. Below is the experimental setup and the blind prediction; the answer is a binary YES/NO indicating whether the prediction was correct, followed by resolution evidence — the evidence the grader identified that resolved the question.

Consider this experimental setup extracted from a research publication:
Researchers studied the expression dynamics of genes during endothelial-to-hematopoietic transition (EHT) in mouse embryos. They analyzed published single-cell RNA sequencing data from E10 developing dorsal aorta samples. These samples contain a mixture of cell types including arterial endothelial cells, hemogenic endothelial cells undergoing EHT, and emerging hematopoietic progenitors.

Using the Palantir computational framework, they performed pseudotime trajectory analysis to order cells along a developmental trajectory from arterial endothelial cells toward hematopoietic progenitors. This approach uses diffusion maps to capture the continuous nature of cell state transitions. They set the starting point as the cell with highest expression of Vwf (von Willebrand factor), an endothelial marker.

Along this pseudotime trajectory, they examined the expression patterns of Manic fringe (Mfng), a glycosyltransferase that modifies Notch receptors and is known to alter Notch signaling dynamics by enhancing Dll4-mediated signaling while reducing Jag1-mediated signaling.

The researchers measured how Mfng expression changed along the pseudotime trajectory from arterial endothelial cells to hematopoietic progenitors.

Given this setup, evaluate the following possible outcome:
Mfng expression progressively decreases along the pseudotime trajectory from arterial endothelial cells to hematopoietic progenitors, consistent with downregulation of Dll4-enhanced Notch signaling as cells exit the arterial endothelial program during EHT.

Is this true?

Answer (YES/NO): NO